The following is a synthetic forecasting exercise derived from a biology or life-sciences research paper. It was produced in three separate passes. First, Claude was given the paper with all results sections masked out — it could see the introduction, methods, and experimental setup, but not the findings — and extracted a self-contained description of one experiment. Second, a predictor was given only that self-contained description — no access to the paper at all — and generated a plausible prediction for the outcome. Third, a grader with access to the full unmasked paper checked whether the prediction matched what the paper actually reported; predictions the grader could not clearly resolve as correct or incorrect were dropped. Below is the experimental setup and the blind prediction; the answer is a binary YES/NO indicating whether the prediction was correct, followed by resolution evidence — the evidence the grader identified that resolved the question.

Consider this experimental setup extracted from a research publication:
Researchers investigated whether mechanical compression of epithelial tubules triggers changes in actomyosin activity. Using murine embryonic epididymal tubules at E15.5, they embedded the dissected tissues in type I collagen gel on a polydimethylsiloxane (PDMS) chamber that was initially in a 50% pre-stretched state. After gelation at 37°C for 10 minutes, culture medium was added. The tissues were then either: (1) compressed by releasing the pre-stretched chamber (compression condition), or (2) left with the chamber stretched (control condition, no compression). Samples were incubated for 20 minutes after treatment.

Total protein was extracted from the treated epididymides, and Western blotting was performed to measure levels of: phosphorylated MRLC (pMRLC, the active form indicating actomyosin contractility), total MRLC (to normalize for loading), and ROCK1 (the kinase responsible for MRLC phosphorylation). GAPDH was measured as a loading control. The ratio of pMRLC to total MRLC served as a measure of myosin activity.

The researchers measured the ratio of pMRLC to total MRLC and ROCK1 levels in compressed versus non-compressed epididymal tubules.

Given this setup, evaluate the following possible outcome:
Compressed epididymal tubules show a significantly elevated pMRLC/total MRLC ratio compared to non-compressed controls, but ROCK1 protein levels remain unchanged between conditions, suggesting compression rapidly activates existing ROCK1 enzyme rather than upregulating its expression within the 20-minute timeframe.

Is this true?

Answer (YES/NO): YES